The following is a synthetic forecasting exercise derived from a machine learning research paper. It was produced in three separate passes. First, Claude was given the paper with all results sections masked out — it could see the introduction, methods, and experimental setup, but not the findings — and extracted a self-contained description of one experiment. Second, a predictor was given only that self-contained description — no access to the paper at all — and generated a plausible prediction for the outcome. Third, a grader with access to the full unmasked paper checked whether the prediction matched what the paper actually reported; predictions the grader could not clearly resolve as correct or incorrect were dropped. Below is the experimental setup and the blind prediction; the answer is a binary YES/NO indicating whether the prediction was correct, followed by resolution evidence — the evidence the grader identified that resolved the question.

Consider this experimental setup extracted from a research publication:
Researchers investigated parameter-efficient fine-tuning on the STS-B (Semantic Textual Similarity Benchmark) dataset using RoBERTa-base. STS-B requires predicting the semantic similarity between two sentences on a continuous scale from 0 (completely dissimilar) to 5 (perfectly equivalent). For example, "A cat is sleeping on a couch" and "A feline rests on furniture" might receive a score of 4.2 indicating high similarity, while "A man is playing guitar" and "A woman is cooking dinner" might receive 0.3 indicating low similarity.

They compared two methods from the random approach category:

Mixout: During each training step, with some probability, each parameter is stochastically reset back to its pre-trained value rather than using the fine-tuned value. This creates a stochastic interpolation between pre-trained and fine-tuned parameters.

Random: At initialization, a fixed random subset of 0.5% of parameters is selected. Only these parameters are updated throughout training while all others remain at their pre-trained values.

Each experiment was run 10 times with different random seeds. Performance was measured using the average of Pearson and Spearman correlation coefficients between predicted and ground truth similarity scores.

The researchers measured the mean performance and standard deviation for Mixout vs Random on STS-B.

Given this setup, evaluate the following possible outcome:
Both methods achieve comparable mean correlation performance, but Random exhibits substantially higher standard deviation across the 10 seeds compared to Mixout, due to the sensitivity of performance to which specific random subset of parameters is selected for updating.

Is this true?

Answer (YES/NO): NO